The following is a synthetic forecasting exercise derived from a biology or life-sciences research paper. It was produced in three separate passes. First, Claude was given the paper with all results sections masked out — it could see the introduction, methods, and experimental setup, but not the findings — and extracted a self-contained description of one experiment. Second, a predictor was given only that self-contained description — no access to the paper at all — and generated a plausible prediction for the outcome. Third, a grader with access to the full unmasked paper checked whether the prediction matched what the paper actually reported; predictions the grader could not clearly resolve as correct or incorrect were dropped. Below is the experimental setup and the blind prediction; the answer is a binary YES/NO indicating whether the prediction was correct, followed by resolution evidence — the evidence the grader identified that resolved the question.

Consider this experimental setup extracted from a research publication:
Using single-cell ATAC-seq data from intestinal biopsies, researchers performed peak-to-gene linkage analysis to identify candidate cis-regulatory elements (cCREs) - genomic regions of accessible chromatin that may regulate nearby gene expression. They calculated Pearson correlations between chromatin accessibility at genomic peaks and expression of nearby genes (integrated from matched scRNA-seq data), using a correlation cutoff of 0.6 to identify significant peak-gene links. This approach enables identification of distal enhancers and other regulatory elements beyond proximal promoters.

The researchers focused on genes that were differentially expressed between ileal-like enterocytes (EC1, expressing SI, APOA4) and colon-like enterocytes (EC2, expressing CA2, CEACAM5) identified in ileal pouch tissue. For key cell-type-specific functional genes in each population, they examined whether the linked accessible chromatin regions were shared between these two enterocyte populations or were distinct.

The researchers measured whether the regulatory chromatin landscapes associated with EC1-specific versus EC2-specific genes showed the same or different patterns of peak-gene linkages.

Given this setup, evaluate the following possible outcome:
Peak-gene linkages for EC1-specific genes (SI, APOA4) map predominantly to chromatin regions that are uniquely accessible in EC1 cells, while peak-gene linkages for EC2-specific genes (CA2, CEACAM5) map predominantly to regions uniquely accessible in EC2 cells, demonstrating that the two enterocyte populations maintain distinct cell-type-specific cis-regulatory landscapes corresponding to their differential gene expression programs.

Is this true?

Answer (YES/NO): YES